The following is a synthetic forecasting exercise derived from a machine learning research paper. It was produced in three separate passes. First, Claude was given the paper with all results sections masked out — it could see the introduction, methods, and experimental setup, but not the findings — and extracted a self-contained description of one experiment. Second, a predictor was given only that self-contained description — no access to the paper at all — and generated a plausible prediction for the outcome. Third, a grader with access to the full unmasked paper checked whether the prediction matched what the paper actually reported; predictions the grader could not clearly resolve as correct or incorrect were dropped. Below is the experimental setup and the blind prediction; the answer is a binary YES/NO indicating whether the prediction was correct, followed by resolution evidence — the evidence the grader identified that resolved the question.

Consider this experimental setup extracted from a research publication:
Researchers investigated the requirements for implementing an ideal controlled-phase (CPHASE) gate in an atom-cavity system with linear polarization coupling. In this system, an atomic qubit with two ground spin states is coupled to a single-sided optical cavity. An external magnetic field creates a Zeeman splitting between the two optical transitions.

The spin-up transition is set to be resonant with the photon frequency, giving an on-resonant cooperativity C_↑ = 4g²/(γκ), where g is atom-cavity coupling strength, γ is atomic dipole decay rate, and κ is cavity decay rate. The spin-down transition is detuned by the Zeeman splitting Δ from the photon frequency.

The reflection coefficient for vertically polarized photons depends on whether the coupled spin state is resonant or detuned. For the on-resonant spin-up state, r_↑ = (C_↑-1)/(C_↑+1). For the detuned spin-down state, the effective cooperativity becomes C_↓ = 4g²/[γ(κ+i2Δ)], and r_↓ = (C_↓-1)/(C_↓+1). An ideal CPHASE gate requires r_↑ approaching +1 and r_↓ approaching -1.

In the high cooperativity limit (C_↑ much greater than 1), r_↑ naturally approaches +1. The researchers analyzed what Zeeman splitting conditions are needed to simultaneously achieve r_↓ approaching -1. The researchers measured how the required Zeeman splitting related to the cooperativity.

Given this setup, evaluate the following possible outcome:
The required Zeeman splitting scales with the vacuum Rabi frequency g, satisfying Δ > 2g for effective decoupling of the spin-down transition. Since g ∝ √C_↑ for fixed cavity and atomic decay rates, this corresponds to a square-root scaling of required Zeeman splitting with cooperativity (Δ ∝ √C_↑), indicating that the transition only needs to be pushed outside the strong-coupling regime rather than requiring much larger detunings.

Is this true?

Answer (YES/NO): NO